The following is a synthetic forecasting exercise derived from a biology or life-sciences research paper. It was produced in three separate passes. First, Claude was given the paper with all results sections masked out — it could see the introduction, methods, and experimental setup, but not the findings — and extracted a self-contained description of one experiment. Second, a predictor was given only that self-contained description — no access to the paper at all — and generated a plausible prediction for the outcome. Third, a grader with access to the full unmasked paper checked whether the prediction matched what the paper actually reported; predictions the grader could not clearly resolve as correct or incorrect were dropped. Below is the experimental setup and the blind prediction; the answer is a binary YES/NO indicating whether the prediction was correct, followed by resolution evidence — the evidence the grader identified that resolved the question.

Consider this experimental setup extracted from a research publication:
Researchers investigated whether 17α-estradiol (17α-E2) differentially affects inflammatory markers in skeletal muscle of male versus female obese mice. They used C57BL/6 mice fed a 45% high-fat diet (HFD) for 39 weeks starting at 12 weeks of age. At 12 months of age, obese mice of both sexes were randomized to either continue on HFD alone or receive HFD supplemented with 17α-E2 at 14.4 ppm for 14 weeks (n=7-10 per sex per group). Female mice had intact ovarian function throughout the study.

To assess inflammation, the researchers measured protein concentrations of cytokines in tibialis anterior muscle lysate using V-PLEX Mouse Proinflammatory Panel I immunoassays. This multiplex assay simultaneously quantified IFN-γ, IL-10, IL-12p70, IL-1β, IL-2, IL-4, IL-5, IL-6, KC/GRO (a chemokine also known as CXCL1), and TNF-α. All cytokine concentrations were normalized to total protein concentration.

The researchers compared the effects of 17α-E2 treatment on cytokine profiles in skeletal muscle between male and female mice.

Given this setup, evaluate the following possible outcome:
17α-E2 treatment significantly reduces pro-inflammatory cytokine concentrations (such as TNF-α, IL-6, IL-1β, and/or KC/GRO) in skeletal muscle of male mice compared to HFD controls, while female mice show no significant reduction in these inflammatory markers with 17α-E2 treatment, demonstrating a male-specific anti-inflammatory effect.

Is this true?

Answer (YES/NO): YES